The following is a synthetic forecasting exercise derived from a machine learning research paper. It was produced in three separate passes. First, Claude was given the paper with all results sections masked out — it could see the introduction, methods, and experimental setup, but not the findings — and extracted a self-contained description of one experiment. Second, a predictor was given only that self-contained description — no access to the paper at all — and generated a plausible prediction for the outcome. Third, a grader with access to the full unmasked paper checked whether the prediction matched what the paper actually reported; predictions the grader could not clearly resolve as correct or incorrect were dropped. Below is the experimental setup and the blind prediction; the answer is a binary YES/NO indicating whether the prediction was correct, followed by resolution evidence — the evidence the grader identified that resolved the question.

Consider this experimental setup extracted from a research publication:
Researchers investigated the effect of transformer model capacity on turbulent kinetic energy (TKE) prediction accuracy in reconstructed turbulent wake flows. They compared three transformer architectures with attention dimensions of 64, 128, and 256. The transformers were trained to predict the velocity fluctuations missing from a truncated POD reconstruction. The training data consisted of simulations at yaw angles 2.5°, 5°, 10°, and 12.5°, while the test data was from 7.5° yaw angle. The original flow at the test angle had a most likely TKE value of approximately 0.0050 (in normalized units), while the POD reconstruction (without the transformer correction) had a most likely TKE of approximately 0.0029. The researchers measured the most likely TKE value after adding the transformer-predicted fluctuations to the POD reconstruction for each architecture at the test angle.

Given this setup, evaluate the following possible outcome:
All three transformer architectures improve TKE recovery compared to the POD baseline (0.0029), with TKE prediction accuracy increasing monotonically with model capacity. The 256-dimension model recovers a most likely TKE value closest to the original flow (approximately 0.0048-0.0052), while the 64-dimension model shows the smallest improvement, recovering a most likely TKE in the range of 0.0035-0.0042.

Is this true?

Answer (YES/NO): NO